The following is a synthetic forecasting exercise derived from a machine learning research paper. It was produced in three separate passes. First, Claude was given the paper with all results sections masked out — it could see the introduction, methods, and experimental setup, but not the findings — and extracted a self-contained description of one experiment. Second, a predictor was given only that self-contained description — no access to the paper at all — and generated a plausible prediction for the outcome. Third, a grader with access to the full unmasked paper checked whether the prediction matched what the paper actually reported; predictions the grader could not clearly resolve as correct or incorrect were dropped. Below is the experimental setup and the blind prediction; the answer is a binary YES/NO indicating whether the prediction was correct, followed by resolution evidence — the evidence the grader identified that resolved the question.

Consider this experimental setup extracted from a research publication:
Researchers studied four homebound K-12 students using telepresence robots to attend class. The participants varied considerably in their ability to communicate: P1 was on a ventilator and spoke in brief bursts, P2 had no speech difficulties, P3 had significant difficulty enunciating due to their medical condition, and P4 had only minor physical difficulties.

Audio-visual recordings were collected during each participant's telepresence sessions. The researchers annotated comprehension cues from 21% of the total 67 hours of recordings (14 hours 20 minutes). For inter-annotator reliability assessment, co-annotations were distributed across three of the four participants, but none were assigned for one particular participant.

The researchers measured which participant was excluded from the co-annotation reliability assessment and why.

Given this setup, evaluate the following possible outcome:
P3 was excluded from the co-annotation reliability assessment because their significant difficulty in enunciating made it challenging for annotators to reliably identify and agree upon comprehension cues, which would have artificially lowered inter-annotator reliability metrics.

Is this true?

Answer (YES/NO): NO